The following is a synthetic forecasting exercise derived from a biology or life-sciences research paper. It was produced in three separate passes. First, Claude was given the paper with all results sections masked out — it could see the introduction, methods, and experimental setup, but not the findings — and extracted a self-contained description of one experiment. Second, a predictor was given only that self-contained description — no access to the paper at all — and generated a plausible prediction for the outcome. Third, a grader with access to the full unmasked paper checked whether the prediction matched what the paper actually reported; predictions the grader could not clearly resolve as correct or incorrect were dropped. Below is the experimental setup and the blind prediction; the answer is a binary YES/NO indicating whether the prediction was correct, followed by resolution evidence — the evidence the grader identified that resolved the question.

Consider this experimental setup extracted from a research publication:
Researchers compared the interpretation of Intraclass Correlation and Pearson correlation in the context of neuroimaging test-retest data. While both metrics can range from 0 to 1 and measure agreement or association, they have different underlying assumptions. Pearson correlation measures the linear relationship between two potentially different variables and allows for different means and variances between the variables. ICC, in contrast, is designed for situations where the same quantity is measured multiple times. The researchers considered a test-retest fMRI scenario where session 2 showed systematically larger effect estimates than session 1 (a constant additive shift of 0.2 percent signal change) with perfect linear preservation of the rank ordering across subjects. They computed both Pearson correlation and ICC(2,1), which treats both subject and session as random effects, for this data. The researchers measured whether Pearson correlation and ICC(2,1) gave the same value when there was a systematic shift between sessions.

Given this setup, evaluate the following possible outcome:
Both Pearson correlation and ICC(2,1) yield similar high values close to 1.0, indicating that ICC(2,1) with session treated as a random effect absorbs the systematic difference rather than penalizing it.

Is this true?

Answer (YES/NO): NO